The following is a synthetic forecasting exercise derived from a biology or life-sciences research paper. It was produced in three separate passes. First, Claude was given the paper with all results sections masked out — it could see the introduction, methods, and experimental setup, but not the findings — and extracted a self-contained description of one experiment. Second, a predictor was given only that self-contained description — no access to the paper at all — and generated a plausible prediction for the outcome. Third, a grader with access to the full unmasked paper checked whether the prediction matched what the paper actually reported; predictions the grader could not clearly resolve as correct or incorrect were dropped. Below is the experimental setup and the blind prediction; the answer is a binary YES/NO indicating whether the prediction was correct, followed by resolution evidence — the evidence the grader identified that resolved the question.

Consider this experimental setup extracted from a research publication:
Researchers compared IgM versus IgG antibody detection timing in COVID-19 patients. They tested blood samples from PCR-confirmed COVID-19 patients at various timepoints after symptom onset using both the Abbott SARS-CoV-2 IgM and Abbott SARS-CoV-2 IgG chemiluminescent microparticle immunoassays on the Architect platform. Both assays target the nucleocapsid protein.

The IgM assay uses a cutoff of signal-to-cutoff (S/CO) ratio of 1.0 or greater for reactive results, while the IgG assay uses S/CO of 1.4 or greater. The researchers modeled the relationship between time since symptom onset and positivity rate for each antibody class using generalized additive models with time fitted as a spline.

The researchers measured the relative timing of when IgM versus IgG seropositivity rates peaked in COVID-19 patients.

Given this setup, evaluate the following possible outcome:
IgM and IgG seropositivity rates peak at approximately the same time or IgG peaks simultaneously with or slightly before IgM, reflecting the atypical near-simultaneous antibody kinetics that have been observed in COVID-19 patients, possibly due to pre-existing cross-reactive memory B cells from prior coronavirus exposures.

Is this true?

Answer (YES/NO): NO